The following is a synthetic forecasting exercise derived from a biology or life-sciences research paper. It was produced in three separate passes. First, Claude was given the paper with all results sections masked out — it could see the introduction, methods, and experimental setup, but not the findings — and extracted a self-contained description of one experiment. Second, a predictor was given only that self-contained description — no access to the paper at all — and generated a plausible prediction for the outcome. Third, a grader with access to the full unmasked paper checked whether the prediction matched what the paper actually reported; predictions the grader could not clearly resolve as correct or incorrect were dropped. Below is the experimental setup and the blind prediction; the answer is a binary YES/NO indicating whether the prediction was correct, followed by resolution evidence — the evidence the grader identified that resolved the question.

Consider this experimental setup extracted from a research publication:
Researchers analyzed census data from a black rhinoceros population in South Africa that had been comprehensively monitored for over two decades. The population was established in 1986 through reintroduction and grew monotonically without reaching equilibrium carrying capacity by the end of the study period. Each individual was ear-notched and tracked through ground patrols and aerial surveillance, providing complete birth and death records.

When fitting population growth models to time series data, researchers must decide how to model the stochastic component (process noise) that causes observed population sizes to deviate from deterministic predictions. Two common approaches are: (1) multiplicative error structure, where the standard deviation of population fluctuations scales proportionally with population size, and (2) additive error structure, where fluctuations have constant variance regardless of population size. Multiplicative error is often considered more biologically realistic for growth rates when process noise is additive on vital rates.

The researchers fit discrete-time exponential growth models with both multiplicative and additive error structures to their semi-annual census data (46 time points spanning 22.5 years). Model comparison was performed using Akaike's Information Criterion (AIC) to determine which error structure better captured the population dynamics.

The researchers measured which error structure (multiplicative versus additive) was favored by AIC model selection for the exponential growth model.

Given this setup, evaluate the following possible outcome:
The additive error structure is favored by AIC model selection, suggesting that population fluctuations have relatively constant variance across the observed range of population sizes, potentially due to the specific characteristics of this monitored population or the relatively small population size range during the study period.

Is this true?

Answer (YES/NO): NO